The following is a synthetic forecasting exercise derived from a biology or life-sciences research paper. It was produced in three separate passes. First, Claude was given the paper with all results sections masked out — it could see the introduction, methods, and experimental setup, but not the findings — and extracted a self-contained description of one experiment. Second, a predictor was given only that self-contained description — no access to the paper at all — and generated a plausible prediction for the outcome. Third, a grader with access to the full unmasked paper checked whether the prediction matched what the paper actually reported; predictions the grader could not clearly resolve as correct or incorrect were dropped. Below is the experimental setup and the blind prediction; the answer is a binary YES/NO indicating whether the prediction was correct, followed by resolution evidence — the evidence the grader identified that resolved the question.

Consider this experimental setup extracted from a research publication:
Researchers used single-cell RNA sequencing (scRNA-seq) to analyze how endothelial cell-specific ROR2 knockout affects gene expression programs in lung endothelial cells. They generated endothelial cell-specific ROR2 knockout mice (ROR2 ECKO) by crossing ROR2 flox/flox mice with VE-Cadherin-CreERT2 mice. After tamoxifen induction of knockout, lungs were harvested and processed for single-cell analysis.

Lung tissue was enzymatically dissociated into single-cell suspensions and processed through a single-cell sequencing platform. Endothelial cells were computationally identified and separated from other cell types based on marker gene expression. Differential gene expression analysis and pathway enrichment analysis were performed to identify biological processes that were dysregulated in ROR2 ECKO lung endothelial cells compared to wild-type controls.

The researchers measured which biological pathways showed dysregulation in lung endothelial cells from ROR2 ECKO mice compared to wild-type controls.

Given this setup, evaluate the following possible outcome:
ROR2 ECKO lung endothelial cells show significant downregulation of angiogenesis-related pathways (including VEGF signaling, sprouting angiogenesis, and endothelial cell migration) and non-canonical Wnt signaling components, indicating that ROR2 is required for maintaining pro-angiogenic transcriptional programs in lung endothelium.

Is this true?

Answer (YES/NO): NO